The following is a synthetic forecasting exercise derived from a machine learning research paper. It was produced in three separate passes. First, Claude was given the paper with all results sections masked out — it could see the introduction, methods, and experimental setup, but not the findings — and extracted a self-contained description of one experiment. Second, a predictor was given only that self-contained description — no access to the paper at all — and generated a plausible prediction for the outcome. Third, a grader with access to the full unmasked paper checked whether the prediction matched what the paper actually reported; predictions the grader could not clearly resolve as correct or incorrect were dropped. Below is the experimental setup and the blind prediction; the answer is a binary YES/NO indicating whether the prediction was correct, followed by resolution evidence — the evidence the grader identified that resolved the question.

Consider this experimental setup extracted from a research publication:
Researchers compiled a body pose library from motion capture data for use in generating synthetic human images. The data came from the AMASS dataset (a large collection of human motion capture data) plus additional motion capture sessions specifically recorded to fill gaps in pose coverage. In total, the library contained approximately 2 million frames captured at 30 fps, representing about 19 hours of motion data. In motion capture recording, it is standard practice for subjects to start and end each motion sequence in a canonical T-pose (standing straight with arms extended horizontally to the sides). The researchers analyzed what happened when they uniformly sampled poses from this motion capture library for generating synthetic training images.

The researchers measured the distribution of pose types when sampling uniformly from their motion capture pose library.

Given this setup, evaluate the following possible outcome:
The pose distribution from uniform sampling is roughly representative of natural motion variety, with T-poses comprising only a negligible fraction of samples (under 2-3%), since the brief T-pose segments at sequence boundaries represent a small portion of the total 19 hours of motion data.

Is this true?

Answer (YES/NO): NO